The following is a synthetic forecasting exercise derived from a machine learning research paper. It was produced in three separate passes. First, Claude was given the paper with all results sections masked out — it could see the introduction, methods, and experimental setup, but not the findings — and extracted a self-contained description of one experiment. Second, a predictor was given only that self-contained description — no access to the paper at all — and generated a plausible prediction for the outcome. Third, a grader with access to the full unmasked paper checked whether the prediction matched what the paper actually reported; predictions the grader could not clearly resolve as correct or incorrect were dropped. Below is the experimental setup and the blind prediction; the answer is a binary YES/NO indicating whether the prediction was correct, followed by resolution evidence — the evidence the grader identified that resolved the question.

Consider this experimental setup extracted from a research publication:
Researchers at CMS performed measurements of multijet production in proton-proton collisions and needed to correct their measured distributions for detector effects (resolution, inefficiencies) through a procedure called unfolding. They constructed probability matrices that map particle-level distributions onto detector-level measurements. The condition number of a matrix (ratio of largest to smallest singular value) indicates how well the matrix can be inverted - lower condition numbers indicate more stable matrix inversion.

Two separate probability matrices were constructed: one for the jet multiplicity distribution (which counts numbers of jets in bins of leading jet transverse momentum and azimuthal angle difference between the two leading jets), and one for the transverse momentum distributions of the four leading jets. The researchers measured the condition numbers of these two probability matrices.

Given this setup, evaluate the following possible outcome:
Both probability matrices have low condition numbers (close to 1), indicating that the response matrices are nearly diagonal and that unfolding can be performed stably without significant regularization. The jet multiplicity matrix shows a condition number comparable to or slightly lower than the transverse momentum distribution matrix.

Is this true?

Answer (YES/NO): NO